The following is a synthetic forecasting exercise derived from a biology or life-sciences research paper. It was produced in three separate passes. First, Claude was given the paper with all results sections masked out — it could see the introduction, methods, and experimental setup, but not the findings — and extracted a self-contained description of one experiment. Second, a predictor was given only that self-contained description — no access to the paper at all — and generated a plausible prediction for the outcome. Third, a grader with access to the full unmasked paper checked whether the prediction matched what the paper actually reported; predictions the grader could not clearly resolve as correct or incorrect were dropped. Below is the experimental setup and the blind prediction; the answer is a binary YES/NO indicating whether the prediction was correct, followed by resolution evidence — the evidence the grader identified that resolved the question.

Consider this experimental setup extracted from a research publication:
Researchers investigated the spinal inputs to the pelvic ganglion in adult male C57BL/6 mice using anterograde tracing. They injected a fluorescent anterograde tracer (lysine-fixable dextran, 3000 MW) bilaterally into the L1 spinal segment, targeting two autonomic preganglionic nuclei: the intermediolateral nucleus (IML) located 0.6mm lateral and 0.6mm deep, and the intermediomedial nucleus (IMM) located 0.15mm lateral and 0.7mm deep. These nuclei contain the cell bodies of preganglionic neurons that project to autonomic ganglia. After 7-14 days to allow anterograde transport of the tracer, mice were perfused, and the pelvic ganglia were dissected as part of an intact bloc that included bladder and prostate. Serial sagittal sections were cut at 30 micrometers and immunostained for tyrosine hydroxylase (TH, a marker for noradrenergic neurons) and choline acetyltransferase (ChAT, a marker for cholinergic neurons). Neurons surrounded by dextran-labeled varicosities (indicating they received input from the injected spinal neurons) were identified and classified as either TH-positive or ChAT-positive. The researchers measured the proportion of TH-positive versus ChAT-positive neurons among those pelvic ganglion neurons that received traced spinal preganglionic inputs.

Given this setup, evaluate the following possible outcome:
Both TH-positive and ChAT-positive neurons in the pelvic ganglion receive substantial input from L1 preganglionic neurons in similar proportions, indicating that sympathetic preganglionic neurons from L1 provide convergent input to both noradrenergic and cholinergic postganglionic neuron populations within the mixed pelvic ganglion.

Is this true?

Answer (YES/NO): YES